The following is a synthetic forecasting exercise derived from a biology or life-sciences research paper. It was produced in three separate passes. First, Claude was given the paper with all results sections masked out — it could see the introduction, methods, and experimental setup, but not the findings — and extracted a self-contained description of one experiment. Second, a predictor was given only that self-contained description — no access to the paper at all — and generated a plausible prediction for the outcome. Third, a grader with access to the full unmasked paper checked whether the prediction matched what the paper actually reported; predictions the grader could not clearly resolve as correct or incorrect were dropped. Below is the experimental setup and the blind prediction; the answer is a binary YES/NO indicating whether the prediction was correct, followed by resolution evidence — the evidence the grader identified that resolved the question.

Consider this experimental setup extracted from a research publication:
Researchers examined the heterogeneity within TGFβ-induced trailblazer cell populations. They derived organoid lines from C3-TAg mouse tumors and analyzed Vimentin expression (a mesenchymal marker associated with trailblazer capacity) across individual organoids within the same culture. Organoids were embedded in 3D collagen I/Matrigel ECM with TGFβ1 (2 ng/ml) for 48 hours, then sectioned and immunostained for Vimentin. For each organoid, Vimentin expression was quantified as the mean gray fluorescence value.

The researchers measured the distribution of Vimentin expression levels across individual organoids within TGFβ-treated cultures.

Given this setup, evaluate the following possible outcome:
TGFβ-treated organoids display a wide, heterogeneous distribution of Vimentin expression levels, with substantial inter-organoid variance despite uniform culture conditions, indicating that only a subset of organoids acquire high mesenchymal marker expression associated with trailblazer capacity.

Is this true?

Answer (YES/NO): YES